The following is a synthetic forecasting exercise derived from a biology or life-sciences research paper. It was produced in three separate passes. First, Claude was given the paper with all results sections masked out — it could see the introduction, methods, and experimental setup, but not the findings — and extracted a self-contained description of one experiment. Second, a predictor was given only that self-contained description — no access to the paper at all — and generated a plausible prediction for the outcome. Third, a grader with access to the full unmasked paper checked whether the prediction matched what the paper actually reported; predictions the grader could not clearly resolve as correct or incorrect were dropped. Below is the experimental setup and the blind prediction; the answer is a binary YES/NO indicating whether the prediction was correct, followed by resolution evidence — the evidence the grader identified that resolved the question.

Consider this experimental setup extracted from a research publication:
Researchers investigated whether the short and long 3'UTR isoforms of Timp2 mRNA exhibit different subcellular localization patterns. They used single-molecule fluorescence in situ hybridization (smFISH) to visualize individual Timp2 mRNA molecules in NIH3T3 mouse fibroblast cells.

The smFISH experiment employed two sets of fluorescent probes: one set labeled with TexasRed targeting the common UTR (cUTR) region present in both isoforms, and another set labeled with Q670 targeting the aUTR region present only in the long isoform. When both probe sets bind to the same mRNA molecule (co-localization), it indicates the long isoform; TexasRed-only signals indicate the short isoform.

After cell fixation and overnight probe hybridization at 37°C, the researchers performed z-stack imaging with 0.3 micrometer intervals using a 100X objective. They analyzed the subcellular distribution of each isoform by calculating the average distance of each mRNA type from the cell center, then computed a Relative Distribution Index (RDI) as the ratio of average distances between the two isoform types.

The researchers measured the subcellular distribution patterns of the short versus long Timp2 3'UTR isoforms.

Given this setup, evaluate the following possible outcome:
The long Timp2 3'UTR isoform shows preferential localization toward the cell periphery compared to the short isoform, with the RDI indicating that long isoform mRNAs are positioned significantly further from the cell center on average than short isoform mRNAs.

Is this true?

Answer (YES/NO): NO